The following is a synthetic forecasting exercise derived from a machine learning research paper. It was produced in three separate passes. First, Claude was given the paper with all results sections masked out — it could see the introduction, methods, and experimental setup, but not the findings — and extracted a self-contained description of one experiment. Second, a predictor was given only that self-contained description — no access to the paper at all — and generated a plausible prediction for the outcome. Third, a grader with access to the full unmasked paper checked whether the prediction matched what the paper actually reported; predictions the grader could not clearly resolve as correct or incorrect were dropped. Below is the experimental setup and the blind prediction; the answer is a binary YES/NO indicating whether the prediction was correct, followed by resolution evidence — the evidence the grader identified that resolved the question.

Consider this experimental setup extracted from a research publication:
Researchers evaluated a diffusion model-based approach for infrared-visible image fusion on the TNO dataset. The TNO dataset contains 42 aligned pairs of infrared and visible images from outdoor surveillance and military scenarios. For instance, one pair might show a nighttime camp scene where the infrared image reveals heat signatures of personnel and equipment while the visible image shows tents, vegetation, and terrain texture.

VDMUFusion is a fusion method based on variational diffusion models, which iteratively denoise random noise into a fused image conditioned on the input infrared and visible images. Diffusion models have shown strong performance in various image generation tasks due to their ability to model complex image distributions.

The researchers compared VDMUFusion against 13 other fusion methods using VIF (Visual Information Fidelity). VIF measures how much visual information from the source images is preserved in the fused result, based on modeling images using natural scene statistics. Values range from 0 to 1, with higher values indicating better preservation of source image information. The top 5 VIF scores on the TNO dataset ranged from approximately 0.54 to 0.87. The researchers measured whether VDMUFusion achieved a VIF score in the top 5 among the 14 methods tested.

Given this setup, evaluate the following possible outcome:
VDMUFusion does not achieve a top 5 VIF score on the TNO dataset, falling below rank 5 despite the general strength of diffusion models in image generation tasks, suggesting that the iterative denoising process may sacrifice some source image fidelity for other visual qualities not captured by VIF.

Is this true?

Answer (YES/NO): YES